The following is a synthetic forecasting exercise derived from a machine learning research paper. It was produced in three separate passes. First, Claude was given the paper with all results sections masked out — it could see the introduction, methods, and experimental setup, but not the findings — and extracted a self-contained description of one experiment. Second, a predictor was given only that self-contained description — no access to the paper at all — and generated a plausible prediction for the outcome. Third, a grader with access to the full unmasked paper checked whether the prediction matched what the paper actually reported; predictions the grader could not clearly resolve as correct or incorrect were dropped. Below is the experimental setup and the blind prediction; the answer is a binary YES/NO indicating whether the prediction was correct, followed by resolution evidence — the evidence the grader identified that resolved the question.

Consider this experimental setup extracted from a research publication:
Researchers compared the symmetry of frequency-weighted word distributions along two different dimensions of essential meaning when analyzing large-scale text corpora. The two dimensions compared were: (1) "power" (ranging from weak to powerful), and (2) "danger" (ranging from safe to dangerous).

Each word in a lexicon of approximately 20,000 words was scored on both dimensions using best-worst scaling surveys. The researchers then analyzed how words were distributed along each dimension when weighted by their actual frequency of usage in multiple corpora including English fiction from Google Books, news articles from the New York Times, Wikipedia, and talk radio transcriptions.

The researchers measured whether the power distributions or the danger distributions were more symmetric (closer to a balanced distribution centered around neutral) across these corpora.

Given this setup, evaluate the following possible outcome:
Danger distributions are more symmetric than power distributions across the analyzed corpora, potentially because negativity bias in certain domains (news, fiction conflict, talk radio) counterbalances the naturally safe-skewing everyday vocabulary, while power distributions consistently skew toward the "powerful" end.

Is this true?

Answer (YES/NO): NO